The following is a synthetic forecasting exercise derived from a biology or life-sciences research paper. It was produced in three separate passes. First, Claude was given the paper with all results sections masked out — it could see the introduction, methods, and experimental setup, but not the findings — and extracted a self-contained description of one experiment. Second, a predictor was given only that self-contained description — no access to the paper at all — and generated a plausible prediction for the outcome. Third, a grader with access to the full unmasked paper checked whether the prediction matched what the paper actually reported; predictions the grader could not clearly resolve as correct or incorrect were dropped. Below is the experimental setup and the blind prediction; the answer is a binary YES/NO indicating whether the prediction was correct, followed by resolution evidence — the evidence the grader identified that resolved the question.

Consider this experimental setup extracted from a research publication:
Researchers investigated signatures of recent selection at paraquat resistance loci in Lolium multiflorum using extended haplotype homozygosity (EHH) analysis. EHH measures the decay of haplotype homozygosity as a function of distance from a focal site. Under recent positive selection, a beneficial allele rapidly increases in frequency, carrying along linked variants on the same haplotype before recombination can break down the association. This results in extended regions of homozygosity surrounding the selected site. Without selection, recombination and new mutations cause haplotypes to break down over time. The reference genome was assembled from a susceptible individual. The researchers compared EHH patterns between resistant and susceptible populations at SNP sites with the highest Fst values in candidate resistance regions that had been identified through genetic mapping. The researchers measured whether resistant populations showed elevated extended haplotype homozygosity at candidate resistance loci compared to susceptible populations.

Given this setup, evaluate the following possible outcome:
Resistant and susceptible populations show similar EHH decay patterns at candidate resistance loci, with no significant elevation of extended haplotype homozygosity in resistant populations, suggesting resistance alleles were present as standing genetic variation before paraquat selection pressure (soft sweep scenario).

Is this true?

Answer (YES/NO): NO